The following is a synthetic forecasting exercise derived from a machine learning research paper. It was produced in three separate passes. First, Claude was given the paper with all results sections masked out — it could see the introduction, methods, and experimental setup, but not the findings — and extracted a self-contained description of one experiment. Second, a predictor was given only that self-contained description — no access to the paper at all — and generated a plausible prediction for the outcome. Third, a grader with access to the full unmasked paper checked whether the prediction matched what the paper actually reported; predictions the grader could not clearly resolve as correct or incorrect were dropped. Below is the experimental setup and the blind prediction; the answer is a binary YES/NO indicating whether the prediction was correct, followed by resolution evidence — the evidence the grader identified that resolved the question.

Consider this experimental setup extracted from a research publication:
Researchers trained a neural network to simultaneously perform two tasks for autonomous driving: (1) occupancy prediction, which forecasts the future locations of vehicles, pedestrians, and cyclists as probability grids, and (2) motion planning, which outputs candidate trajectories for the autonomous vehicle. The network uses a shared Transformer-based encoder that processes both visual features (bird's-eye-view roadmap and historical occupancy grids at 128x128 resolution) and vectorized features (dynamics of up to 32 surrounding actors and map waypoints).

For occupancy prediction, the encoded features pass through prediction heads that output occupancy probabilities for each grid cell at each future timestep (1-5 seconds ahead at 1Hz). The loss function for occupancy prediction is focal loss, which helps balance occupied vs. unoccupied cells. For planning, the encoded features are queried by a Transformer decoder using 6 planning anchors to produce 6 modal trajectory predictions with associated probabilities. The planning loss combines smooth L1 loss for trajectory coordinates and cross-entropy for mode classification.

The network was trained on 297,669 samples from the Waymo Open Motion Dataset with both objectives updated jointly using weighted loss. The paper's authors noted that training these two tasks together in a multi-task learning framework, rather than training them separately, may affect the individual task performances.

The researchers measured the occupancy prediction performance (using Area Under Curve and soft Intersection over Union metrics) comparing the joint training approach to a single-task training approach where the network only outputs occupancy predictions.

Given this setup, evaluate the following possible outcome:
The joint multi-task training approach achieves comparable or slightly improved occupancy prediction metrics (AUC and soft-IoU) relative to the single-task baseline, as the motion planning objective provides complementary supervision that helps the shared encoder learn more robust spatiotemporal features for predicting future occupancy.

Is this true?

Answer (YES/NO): NO